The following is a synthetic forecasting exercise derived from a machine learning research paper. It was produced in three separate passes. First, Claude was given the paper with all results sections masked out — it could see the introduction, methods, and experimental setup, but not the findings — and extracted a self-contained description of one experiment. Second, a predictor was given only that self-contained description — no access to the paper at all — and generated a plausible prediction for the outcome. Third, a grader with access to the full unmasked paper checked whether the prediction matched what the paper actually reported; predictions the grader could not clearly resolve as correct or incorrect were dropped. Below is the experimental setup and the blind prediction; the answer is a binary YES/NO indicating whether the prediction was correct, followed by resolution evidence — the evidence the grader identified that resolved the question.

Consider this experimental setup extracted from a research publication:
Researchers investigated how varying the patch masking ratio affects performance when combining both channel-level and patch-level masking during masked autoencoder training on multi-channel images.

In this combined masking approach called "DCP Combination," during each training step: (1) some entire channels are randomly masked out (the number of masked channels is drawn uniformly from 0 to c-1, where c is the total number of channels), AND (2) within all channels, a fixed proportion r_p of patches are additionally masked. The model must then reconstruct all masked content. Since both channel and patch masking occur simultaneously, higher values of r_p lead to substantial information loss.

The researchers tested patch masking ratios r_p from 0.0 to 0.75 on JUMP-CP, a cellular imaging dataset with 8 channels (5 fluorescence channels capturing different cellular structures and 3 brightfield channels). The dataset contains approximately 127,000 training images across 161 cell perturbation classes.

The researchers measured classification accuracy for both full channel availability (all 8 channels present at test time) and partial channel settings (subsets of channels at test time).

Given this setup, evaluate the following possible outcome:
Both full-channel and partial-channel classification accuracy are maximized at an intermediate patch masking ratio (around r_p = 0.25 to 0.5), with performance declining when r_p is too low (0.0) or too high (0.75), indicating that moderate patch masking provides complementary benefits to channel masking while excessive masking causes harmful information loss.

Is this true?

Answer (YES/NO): YES